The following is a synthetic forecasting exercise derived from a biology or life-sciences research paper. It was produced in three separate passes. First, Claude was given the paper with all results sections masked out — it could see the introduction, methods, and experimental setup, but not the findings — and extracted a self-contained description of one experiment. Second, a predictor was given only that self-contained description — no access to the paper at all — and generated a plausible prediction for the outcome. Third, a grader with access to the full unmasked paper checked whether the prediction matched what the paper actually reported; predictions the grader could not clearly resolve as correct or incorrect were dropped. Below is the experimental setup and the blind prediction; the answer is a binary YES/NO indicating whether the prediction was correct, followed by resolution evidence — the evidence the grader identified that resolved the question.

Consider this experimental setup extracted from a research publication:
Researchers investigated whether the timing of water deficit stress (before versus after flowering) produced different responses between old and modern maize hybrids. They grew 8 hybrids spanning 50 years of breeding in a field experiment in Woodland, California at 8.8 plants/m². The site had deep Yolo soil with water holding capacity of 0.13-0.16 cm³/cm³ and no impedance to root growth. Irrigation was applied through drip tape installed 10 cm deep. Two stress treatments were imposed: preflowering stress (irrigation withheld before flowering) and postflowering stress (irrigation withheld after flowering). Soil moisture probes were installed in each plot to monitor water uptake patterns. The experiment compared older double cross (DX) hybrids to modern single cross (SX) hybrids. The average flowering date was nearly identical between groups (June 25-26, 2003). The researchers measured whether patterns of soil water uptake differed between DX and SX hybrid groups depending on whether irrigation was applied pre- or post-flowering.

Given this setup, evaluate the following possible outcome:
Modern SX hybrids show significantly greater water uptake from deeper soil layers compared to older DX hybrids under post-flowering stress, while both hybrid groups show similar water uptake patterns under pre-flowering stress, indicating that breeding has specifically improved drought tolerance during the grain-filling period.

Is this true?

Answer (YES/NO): NO